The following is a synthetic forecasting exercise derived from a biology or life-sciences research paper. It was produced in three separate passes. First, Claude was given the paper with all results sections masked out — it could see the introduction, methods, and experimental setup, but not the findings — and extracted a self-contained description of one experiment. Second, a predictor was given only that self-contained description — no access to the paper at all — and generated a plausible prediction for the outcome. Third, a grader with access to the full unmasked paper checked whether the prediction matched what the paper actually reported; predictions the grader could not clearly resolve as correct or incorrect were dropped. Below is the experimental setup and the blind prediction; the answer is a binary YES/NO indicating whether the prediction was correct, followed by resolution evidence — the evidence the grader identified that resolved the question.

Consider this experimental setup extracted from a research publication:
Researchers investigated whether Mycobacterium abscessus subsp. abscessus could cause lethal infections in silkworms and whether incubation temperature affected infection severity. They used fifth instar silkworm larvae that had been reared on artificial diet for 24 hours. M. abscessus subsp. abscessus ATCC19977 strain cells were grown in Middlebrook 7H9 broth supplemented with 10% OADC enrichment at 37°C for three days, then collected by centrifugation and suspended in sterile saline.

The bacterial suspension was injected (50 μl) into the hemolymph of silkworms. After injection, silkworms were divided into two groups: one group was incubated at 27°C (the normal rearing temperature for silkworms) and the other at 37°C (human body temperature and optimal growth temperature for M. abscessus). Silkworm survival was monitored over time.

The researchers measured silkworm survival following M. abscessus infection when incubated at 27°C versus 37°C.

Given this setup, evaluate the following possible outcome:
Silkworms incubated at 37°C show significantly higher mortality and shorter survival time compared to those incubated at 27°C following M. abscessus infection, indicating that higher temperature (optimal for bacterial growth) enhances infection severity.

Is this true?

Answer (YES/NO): YES